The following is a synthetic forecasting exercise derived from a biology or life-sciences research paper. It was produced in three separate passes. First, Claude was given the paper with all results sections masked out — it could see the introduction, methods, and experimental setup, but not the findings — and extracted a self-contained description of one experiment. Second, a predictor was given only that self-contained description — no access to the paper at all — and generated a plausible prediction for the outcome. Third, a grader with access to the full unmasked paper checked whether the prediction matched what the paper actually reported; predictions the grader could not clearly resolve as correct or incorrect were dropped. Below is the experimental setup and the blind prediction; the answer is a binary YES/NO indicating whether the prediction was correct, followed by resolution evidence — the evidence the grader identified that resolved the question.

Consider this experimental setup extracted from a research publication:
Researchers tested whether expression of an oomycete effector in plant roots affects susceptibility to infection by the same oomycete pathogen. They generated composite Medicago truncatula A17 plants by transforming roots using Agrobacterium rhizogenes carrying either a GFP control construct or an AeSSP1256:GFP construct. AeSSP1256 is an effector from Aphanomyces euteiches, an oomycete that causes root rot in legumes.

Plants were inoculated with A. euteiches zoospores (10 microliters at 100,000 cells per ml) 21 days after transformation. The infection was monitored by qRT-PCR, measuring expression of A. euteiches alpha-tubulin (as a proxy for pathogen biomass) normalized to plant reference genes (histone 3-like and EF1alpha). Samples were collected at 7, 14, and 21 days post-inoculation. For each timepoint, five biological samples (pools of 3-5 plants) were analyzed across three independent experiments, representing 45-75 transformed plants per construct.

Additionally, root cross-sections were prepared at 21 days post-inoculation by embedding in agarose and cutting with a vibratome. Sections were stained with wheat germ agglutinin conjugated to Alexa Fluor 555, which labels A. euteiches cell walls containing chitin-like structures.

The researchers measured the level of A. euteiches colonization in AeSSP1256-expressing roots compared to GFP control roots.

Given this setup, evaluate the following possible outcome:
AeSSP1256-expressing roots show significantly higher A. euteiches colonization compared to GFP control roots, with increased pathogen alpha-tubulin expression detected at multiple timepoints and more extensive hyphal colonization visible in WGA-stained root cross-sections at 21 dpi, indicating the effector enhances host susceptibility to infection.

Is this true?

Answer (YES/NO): NO